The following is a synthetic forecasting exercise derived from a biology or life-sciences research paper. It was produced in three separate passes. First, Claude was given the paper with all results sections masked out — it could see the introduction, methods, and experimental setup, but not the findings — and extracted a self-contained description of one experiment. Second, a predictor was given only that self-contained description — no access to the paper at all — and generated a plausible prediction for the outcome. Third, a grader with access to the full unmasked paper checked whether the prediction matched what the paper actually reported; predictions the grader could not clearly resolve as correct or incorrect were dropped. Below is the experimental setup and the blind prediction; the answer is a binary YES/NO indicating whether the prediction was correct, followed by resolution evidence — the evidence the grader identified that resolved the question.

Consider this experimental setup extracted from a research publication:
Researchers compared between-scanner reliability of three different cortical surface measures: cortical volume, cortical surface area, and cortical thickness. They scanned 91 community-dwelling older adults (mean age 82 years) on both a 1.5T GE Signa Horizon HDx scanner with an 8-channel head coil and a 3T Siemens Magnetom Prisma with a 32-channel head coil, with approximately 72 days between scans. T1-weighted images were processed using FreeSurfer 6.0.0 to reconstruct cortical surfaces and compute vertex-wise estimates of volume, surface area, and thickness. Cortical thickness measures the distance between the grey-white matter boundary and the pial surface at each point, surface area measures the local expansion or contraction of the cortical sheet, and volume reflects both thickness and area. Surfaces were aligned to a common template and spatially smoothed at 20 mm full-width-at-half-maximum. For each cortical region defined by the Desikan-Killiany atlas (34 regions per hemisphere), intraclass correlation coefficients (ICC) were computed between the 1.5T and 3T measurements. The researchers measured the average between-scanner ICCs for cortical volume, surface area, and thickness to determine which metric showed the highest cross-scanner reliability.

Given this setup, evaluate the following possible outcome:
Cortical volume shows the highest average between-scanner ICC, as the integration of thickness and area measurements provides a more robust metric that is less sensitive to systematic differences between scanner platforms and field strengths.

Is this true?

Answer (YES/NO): YES